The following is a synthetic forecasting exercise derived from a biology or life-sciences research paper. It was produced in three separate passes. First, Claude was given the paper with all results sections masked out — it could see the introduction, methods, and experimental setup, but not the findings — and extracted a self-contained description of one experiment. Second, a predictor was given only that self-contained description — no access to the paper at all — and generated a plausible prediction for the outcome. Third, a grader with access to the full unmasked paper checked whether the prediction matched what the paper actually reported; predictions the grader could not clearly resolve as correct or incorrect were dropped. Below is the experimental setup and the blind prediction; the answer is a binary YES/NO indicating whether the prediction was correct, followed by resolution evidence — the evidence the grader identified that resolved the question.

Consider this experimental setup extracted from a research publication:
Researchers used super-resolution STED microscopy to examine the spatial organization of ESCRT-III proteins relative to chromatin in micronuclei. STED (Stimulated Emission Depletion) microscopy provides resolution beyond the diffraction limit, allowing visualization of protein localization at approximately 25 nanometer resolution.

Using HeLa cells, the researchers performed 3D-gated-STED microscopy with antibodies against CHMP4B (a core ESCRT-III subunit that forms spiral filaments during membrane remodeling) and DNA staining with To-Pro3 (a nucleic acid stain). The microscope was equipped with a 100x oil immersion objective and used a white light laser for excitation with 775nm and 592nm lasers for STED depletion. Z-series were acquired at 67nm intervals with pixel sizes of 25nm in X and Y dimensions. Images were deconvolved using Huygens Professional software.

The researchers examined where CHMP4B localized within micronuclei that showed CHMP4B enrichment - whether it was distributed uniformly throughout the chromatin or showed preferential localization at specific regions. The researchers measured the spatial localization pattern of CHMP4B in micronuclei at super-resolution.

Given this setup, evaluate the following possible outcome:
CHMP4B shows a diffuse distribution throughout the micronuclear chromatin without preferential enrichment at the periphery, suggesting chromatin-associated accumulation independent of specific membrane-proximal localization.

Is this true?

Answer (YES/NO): NO